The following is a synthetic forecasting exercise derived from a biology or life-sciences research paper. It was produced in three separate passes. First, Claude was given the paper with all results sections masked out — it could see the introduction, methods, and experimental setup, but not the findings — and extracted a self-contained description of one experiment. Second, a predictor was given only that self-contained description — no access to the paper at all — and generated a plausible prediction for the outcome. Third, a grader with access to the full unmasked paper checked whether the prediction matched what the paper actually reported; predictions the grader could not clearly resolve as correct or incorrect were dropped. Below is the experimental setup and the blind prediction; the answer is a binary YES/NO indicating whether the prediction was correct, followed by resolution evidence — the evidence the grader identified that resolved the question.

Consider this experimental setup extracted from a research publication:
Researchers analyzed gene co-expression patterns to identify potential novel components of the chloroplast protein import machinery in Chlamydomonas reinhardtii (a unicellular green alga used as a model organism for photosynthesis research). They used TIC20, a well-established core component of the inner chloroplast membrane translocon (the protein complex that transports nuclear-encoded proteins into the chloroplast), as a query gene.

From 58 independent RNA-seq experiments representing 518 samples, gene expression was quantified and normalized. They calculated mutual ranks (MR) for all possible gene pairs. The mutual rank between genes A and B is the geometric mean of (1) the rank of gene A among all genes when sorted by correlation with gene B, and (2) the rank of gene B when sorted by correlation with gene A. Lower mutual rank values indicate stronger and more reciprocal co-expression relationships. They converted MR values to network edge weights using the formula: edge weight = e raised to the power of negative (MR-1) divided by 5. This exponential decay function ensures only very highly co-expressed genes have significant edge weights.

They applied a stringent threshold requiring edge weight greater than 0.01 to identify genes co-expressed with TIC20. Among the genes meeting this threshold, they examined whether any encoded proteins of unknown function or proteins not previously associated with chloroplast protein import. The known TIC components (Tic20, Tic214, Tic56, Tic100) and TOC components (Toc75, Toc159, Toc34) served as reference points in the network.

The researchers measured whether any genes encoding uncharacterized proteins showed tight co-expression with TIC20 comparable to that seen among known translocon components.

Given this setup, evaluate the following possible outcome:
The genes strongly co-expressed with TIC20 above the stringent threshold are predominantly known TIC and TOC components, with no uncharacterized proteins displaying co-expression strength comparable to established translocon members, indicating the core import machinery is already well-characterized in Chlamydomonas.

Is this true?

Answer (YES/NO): NO